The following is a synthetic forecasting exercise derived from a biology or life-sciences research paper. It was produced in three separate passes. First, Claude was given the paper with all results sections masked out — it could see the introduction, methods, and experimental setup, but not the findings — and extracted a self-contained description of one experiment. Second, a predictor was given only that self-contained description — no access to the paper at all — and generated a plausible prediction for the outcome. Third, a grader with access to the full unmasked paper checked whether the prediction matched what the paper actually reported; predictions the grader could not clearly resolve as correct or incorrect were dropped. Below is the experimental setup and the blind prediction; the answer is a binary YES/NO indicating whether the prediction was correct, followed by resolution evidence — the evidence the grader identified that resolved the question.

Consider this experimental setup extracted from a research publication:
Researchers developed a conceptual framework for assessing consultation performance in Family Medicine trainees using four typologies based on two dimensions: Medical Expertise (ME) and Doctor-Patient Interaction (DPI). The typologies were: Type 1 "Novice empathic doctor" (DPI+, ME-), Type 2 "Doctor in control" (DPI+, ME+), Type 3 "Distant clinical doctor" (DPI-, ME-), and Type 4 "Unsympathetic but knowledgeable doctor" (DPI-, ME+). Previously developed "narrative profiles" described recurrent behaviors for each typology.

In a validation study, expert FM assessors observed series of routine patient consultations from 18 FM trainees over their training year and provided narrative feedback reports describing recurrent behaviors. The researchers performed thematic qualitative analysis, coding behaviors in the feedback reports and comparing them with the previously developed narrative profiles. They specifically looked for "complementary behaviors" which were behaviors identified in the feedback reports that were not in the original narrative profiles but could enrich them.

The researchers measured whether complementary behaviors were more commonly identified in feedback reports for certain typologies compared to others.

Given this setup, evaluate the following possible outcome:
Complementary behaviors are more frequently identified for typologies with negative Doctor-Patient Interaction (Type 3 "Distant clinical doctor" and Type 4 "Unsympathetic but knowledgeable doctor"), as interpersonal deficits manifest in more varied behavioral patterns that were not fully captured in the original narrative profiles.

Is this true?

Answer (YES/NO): NO